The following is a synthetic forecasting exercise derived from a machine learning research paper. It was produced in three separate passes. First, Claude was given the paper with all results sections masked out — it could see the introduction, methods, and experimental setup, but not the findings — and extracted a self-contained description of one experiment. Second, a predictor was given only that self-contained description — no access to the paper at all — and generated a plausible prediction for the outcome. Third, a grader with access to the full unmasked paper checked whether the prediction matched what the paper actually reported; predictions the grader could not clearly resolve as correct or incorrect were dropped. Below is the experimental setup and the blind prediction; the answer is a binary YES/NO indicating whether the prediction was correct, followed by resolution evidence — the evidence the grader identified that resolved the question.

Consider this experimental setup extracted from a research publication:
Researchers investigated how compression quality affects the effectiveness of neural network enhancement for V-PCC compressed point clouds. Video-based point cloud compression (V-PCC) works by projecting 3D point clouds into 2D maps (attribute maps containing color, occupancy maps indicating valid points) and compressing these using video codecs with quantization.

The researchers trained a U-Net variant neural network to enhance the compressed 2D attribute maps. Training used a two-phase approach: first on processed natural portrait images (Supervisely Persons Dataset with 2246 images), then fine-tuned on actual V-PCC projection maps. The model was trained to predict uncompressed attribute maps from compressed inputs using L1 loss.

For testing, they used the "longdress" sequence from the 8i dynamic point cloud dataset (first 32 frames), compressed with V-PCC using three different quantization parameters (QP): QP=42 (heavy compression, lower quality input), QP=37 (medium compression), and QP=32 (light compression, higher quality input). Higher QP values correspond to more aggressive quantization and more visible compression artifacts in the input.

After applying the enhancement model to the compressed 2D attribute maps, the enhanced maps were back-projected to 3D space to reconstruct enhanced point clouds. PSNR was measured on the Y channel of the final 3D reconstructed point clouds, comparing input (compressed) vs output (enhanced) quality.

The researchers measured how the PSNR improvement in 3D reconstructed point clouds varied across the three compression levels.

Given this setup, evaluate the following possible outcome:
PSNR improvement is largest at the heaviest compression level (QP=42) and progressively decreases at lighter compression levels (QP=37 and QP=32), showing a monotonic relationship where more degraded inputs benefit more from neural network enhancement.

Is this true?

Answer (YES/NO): YES